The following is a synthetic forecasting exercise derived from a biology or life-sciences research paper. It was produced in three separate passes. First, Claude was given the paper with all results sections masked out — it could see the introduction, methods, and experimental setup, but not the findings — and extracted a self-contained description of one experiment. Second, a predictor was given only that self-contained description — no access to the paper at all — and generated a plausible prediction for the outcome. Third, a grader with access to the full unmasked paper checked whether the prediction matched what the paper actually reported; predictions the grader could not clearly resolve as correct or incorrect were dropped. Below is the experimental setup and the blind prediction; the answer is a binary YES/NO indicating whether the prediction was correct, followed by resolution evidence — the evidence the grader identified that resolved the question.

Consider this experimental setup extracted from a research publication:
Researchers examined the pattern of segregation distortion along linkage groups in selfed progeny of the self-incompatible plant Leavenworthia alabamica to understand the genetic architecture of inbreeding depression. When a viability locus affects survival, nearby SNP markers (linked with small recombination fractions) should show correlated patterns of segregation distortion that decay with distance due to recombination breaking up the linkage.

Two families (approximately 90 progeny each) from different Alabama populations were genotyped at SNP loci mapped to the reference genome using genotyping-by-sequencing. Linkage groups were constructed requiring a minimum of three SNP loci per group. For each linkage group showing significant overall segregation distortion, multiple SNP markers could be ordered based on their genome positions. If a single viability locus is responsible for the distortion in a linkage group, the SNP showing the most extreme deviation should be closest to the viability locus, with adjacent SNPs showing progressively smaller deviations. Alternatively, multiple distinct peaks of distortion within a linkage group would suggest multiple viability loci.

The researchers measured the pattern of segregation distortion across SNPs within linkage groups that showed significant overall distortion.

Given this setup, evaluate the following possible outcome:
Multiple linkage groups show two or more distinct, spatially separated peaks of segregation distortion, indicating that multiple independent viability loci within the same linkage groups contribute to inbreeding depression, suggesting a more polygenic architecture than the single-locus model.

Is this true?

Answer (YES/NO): NO